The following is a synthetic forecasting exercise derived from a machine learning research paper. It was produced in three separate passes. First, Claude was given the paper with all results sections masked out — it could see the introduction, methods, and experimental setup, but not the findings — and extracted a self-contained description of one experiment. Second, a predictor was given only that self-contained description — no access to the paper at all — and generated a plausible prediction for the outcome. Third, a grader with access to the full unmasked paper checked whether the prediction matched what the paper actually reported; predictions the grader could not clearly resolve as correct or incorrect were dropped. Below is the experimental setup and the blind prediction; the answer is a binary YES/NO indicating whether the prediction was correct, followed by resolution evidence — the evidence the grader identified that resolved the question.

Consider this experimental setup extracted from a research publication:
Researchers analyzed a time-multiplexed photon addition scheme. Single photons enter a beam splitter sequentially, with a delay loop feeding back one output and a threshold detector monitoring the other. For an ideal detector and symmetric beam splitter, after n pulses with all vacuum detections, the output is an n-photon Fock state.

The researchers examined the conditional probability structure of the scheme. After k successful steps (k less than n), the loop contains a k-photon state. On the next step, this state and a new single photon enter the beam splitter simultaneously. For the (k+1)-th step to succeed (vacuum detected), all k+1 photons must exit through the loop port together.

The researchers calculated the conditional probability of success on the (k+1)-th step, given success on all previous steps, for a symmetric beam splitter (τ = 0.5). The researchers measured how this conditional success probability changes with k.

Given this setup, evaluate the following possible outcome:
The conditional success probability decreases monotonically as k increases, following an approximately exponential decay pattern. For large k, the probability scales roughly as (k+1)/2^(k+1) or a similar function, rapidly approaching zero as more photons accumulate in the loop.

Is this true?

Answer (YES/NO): YES